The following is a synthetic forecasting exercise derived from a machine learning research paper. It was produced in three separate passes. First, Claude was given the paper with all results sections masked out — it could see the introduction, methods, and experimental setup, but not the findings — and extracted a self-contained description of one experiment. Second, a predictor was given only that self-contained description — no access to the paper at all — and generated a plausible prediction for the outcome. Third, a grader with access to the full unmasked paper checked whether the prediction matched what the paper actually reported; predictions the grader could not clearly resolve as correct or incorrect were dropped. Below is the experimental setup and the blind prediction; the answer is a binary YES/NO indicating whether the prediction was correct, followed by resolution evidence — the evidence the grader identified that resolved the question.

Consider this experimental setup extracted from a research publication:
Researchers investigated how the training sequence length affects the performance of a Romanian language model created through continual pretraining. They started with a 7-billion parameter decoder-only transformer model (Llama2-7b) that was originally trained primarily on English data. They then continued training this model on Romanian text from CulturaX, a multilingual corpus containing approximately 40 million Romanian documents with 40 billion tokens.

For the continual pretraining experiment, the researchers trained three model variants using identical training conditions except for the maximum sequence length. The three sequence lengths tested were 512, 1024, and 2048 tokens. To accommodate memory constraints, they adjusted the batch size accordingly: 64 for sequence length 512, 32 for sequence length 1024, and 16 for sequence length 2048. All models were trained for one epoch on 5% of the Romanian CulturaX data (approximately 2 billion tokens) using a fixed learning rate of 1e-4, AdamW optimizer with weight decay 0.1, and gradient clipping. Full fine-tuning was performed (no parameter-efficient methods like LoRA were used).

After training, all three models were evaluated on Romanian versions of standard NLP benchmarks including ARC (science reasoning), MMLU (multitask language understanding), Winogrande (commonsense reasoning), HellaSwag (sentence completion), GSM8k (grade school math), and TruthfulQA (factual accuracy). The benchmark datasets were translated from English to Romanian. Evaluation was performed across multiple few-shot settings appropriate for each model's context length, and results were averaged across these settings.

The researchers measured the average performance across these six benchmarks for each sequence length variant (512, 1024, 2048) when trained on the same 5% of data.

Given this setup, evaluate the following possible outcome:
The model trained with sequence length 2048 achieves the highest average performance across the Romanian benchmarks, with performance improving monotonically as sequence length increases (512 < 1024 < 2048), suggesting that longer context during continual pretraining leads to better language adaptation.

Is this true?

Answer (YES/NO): NO